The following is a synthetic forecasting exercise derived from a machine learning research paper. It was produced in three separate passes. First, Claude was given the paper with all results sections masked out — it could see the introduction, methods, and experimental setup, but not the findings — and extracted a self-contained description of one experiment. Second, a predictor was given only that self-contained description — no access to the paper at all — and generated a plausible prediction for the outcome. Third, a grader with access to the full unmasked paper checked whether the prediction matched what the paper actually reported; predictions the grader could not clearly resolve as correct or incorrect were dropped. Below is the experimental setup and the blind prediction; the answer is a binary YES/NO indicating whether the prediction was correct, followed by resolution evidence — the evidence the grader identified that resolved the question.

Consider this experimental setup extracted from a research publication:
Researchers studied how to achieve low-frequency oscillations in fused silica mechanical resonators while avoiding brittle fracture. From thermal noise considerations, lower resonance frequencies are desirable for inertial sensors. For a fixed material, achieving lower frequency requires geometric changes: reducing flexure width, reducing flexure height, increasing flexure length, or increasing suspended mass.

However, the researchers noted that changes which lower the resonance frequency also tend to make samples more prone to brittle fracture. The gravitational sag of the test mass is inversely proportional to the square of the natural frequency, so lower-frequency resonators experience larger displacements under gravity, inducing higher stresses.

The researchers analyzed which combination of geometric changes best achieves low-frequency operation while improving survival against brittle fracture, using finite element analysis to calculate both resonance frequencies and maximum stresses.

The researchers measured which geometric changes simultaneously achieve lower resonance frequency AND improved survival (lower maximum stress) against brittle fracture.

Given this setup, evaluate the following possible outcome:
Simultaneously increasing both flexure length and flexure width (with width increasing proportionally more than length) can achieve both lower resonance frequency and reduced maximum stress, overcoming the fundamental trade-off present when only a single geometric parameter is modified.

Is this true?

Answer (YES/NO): NO